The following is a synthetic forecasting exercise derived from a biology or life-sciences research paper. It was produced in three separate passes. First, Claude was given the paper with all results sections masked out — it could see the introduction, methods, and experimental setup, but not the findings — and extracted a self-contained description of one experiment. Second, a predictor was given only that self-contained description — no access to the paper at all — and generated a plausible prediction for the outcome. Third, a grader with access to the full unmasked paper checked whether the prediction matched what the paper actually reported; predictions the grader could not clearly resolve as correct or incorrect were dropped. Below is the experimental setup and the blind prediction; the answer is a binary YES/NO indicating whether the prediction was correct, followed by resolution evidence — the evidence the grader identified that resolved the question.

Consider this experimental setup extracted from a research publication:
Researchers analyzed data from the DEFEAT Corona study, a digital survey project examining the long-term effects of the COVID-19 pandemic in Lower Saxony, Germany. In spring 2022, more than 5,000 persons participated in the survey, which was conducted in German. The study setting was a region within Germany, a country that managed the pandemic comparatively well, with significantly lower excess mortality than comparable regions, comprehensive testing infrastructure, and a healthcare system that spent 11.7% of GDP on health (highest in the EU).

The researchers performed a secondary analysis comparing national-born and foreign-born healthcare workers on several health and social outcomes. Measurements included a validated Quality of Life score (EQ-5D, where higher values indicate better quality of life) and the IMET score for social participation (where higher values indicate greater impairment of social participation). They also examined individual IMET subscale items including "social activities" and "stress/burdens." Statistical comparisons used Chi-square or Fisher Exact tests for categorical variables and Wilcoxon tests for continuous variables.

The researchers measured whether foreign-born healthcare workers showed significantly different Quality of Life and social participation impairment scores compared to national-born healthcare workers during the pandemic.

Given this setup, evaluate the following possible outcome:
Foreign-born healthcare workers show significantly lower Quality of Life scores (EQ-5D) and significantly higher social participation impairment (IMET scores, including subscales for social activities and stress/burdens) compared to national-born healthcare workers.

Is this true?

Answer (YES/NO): NO